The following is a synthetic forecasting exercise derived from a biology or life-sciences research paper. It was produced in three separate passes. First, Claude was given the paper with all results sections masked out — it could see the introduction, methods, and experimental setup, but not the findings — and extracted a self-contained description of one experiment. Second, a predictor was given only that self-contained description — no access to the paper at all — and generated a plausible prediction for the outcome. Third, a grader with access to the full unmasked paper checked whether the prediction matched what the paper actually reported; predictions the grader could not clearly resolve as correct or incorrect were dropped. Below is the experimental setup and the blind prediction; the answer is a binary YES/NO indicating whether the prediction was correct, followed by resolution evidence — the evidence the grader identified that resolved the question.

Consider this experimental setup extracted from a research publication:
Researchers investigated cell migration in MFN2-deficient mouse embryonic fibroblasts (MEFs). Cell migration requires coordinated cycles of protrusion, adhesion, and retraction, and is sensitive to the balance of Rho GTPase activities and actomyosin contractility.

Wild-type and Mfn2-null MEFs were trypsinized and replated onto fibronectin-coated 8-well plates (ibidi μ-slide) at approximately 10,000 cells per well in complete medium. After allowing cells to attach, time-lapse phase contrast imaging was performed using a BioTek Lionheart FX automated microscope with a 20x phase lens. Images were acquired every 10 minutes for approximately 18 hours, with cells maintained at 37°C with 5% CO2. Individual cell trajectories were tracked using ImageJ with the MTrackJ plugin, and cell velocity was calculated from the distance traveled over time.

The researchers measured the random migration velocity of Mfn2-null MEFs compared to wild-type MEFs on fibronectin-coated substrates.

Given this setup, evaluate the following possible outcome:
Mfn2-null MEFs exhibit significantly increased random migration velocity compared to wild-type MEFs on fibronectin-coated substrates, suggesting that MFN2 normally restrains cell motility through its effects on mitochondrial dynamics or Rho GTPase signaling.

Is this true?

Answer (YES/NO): NO